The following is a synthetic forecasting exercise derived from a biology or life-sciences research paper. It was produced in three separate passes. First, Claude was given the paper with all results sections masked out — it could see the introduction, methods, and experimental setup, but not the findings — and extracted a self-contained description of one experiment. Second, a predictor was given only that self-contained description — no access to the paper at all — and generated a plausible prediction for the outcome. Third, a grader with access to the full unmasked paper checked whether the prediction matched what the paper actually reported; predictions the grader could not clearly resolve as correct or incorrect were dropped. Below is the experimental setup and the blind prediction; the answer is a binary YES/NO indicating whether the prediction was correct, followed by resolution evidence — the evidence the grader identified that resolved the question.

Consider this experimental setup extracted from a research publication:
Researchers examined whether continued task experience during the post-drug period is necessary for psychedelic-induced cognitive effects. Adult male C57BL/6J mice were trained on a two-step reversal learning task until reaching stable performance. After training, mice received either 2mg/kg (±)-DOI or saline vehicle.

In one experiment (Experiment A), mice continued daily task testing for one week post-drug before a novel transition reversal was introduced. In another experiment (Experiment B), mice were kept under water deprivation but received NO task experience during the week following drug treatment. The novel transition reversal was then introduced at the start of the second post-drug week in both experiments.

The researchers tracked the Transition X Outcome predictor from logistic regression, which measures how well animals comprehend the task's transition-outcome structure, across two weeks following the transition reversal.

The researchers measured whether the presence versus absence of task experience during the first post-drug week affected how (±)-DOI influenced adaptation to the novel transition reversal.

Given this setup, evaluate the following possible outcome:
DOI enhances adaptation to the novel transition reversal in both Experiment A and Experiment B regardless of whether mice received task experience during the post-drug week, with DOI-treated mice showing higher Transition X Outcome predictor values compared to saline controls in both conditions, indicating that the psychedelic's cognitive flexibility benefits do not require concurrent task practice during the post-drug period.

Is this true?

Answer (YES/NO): NO